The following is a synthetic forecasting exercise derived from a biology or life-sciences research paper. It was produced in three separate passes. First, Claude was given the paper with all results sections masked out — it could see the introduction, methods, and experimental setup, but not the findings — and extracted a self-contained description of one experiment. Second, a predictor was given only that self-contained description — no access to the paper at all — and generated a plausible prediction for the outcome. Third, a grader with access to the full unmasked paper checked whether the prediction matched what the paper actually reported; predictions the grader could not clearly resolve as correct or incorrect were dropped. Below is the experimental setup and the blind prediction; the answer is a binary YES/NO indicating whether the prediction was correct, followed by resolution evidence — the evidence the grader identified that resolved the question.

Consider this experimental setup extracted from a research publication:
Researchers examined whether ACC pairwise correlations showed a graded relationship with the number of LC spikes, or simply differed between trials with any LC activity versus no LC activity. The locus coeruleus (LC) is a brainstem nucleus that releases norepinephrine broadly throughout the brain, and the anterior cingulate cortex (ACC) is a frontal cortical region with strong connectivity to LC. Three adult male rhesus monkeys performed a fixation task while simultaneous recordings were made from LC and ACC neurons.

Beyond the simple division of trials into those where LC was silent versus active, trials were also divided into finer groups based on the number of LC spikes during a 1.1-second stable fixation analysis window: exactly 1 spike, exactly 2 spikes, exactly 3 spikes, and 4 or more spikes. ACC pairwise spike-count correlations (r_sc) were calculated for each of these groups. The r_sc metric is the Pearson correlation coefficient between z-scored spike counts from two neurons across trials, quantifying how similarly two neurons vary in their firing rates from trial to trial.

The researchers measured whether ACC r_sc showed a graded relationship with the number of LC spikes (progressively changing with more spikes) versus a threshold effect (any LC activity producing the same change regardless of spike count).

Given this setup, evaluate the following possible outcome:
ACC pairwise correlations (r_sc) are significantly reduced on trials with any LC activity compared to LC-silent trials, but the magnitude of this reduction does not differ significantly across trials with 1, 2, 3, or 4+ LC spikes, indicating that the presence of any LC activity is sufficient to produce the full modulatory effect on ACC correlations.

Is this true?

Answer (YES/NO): YES